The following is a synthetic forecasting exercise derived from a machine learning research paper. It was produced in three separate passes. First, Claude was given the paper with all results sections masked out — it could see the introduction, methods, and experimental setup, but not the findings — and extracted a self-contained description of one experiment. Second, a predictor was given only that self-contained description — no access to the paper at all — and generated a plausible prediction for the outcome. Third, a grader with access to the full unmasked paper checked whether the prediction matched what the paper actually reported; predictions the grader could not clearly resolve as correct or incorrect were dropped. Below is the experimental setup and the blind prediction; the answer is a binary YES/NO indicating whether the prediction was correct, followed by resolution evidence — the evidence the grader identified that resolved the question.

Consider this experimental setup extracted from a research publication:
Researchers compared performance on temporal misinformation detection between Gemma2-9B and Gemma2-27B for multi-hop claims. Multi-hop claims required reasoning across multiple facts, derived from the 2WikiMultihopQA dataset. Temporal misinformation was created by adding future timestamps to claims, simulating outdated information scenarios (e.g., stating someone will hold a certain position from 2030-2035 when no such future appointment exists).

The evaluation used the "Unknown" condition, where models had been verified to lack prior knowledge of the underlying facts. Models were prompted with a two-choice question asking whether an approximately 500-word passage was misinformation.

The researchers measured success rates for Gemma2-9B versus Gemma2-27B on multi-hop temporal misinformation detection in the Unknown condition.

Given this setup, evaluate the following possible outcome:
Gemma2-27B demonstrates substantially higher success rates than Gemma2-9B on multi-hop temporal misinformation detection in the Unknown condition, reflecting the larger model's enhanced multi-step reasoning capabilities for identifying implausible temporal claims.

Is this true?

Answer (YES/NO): NO